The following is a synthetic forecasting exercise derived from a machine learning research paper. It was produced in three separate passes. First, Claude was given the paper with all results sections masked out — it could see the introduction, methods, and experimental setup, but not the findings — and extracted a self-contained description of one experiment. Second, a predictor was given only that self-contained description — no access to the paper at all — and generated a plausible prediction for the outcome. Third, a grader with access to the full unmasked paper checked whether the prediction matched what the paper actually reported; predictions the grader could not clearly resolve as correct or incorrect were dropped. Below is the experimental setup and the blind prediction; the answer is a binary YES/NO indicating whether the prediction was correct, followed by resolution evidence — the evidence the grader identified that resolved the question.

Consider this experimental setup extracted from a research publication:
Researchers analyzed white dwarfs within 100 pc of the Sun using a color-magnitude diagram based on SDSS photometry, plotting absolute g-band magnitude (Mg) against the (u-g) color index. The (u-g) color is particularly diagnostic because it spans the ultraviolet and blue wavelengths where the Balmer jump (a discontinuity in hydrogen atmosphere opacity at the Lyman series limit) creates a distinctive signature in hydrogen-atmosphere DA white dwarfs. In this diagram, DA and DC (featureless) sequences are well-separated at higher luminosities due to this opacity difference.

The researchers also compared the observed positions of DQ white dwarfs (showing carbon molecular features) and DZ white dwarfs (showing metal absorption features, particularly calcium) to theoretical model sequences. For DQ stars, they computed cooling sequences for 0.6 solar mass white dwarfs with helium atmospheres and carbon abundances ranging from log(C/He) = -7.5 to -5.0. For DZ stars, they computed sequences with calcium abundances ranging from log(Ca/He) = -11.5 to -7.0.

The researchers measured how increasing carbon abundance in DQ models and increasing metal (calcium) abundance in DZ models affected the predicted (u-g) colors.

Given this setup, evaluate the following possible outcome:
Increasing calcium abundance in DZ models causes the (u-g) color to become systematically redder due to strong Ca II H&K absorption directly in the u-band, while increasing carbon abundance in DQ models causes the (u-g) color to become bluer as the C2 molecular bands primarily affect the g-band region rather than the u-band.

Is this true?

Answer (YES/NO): YES